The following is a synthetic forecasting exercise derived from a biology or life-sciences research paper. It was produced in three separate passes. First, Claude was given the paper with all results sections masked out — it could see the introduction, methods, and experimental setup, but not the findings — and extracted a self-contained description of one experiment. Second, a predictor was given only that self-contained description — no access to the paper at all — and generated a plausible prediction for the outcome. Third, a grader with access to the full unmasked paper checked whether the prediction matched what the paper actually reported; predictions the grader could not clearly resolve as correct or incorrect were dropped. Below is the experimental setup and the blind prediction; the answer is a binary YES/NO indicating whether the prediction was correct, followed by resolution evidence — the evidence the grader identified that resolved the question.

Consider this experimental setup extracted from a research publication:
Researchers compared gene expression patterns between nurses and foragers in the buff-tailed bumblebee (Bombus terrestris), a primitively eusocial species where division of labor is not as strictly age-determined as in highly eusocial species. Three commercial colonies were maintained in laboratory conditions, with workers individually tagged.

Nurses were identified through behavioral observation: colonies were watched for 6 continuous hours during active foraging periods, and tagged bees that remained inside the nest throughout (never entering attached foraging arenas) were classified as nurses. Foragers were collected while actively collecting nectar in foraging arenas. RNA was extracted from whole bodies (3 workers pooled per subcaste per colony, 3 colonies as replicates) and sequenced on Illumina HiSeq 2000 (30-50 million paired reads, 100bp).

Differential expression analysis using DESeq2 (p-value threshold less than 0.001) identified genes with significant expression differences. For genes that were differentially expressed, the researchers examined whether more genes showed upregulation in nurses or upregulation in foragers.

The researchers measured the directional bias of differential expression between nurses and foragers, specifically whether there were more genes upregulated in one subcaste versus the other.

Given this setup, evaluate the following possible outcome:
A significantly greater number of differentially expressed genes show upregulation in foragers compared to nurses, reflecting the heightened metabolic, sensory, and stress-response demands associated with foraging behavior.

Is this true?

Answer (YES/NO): YES